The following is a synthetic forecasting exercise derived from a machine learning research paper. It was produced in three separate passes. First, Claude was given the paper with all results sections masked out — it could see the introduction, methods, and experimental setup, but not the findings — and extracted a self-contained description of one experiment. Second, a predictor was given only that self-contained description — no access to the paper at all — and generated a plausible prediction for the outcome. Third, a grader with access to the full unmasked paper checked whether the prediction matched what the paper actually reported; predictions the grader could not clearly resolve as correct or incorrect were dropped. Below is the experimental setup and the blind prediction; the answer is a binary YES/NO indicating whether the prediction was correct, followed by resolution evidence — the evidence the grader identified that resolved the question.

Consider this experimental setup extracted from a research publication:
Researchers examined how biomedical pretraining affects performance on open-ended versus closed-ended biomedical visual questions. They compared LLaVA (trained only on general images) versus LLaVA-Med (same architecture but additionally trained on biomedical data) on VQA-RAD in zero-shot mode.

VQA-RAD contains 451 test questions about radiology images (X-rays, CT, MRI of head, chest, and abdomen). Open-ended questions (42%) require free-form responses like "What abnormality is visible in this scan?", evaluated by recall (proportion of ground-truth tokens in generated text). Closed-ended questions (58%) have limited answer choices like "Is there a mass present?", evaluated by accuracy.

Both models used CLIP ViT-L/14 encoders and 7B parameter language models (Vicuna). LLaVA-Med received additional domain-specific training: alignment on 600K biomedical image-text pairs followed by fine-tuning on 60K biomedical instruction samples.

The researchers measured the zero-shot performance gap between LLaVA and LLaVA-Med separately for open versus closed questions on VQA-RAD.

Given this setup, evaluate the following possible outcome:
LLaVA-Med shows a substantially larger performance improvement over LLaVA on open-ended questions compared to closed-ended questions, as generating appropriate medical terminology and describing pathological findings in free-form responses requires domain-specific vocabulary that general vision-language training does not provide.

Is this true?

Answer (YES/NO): YES